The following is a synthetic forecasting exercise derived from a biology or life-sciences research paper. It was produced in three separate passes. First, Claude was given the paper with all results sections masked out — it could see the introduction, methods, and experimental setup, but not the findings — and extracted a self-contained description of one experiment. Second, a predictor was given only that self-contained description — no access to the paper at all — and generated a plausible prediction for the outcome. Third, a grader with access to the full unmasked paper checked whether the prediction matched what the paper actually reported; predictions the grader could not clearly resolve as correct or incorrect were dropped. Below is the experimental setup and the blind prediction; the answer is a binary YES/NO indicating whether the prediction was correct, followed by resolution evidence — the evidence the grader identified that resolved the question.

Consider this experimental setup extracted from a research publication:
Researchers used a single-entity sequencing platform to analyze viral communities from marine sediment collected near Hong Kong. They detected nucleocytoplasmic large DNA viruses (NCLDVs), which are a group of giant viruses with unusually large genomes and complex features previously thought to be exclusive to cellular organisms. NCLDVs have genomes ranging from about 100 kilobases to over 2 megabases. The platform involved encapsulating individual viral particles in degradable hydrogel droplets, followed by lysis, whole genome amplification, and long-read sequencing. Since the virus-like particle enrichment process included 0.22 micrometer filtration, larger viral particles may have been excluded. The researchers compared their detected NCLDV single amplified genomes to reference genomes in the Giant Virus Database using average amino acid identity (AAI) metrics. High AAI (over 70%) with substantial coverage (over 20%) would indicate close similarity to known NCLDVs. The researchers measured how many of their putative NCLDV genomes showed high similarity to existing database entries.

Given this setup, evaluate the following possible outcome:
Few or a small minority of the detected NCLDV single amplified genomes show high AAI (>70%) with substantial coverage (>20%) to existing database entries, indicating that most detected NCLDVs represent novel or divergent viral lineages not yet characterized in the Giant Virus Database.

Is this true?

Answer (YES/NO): YES